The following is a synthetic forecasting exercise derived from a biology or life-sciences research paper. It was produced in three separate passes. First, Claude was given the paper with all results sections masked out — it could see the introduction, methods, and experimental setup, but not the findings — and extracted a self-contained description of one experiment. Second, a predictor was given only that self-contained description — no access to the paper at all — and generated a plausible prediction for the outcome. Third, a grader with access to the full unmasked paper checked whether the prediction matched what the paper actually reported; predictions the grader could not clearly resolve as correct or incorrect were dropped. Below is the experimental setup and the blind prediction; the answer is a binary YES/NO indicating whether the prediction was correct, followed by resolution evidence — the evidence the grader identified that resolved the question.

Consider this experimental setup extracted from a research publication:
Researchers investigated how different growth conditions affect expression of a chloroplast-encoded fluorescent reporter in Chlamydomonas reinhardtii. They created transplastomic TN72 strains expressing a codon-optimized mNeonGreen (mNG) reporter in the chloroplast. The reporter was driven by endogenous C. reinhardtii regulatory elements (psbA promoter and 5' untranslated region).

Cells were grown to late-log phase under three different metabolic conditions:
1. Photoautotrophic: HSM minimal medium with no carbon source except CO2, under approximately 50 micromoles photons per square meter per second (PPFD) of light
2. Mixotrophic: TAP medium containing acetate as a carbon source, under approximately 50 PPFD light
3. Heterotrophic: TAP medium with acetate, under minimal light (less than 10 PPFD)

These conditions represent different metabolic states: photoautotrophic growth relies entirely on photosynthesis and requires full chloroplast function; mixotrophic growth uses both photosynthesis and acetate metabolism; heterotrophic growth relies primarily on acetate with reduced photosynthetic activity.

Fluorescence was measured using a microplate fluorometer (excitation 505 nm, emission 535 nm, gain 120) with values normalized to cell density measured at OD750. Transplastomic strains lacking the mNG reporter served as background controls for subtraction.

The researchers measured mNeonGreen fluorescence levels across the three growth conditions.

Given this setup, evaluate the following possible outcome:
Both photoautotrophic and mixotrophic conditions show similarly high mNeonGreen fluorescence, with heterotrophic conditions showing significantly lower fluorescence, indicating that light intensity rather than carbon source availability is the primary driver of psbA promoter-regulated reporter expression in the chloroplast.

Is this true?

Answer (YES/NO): NO